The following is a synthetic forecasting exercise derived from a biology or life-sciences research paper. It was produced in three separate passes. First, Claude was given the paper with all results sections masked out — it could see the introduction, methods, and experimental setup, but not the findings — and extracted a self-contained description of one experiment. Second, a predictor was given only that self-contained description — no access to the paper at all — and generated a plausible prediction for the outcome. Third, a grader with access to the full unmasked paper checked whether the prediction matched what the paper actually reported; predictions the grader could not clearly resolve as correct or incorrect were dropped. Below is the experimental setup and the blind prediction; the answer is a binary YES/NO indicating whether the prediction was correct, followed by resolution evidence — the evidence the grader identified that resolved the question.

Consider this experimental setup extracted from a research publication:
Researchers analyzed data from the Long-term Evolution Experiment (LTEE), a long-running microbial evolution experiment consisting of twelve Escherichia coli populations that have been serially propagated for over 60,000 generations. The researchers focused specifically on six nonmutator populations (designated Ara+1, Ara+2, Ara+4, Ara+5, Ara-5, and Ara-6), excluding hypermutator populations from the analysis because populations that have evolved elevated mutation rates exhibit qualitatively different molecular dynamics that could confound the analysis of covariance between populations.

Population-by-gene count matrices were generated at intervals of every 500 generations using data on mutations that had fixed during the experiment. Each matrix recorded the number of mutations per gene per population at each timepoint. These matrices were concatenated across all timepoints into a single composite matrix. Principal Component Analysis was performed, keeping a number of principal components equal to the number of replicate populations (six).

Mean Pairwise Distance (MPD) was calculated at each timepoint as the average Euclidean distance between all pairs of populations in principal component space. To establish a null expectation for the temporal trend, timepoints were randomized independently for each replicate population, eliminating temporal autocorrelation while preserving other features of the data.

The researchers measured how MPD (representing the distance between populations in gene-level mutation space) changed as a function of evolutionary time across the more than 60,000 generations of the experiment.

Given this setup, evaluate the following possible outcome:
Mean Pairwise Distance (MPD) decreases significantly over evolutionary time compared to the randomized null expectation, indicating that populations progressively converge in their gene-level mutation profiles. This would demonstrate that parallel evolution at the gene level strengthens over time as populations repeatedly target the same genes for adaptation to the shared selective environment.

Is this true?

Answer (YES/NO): NO